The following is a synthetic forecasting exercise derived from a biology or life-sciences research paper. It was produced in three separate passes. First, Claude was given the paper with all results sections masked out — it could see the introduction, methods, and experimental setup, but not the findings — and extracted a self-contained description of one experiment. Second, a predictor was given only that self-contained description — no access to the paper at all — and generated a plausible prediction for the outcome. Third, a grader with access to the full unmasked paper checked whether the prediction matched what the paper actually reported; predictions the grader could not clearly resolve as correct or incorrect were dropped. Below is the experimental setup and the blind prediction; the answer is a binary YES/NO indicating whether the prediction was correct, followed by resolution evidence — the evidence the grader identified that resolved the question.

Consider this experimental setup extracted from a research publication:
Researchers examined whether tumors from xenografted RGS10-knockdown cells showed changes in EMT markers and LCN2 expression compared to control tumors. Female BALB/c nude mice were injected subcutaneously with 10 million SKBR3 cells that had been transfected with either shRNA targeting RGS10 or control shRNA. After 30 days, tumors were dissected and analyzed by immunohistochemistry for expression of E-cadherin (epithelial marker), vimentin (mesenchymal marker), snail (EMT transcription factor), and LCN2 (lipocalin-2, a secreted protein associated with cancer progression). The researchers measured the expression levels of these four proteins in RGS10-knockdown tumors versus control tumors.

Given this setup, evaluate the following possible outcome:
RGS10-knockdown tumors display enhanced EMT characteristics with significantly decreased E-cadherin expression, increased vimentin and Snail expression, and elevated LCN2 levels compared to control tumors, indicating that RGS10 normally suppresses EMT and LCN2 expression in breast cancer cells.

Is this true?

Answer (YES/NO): YES